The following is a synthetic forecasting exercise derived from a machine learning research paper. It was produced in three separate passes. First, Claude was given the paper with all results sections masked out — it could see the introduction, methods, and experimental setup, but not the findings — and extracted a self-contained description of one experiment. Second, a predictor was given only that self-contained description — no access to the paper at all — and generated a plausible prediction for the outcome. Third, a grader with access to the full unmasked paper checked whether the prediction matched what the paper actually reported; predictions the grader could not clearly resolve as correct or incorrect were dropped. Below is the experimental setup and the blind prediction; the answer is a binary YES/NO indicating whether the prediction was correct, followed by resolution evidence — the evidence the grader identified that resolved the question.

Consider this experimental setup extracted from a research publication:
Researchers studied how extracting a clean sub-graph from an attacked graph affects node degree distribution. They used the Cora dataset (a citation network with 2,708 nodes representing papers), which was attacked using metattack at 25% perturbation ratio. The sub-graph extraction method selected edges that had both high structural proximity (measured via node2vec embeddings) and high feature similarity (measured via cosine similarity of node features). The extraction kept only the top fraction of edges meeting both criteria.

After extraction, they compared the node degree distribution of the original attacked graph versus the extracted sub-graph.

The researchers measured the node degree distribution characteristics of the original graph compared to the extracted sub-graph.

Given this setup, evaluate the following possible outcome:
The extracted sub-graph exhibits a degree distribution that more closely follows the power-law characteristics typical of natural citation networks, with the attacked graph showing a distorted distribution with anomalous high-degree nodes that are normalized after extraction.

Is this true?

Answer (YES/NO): NO